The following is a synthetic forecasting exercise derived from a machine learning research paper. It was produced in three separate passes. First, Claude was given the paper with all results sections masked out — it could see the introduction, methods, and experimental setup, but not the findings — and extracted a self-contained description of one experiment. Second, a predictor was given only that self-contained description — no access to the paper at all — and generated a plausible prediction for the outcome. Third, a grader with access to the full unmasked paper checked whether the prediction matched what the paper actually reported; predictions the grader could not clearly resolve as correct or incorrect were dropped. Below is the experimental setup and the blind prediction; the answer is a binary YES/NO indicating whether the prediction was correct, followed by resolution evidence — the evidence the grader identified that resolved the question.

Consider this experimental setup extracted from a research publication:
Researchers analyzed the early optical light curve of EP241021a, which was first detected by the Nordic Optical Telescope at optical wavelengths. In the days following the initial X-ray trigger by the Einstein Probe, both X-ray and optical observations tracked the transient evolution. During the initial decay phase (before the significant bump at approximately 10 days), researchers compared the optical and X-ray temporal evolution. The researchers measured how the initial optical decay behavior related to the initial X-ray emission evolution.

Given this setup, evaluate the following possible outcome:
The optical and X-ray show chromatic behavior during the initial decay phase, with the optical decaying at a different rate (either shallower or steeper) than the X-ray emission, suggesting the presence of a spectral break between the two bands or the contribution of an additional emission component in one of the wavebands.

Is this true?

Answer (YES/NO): NO